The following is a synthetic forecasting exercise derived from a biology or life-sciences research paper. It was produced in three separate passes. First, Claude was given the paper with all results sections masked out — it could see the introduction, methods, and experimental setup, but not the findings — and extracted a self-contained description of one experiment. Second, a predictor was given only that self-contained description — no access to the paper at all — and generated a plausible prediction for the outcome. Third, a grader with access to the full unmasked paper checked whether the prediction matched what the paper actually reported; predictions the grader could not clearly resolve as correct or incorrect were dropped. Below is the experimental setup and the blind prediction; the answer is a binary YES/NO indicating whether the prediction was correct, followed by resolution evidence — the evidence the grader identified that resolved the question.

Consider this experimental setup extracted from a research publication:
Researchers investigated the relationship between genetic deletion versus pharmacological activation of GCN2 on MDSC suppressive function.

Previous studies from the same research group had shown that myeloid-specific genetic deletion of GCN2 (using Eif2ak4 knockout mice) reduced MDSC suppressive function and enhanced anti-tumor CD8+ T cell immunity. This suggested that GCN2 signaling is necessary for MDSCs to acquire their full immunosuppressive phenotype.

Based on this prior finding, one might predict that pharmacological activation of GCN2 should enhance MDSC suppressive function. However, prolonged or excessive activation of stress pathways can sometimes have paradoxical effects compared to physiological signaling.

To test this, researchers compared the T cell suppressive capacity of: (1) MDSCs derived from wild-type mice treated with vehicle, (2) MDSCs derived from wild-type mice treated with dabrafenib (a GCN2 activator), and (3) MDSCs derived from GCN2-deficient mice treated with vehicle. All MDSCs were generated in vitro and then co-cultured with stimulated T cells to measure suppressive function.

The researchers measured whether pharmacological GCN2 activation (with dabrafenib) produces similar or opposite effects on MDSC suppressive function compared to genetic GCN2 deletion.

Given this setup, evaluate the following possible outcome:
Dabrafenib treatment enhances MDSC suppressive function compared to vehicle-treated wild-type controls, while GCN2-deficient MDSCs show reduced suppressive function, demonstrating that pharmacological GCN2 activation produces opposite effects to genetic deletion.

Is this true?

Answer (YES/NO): NO